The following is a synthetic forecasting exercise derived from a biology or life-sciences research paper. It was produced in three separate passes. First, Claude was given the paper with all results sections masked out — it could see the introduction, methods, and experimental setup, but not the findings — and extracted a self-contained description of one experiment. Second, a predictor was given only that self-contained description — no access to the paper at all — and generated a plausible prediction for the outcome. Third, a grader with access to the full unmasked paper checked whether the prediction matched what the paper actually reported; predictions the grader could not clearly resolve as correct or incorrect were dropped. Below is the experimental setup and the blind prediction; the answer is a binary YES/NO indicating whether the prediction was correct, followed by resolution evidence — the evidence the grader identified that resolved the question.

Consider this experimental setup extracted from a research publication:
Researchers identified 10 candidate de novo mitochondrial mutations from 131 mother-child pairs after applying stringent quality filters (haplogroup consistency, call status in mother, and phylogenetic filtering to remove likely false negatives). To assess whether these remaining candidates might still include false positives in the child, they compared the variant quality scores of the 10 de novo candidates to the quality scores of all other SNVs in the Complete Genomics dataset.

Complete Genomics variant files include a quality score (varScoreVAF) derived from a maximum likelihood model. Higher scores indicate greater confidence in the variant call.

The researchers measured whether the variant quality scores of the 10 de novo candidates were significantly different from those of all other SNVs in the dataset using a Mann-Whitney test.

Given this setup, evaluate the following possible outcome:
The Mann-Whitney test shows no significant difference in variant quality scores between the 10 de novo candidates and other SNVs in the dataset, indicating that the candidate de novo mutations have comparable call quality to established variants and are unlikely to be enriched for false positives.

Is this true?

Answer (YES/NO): NO